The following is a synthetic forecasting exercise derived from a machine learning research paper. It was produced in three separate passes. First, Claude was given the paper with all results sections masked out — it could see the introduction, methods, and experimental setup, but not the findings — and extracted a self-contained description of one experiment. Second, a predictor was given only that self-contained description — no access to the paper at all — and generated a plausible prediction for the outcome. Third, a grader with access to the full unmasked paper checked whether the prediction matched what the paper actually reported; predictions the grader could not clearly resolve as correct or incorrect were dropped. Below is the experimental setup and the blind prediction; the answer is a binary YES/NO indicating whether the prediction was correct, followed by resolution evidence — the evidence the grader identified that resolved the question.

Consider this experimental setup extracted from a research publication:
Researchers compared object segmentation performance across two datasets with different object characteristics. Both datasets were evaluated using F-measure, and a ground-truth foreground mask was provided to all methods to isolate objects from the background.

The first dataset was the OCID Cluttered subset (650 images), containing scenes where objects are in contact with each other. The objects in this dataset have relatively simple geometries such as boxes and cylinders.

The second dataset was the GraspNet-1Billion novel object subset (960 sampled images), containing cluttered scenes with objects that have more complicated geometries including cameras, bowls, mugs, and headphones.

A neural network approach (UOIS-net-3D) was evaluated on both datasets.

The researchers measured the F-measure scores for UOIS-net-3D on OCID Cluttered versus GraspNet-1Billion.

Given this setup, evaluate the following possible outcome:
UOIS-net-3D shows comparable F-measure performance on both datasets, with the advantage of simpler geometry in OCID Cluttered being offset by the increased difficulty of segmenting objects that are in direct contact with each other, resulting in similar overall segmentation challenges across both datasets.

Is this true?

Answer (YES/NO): NO